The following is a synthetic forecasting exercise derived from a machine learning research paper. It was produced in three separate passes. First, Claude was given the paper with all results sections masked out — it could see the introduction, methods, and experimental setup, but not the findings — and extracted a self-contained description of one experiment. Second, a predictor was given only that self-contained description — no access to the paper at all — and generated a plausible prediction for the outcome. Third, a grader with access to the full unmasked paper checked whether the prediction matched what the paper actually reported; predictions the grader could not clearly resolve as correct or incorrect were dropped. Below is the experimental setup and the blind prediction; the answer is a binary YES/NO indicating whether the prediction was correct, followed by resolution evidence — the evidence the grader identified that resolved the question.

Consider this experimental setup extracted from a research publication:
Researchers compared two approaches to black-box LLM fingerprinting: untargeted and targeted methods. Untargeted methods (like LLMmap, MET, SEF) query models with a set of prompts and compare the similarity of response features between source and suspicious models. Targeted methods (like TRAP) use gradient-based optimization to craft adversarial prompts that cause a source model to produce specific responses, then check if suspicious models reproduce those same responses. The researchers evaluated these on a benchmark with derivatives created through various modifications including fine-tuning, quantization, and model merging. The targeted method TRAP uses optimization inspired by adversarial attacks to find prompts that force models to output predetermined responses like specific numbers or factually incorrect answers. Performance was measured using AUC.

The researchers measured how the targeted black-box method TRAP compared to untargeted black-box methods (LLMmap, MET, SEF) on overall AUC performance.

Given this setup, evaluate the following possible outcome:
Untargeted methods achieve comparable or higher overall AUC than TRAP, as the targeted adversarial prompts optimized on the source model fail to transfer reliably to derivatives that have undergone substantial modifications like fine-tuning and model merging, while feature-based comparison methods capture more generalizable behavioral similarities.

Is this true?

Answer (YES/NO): NO